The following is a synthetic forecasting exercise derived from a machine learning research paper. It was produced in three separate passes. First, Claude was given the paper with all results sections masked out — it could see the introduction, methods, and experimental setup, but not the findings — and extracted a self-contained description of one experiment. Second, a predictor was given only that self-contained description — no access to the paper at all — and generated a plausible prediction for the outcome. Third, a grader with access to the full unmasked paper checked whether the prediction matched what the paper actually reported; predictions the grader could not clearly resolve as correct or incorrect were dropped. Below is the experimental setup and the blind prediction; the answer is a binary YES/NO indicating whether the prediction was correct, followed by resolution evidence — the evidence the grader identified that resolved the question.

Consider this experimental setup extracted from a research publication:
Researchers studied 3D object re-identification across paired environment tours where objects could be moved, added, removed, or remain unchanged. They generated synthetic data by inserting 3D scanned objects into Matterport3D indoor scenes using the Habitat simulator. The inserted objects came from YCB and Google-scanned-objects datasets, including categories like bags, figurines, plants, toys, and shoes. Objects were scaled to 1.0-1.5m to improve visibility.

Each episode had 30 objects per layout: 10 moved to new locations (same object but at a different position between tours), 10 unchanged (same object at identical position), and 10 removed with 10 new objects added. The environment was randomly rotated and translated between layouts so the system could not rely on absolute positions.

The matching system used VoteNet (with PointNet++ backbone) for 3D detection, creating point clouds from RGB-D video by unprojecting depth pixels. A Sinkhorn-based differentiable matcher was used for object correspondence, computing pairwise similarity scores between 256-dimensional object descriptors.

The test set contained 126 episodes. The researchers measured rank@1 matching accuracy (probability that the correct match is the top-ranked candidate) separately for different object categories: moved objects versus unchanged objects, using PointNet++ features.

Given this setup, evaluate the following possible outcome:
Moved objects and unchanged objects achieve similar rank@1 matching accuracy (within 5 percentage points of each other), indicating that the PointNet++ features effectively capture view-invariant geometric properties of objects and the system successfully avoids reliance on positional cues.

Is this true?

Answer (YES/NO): NO